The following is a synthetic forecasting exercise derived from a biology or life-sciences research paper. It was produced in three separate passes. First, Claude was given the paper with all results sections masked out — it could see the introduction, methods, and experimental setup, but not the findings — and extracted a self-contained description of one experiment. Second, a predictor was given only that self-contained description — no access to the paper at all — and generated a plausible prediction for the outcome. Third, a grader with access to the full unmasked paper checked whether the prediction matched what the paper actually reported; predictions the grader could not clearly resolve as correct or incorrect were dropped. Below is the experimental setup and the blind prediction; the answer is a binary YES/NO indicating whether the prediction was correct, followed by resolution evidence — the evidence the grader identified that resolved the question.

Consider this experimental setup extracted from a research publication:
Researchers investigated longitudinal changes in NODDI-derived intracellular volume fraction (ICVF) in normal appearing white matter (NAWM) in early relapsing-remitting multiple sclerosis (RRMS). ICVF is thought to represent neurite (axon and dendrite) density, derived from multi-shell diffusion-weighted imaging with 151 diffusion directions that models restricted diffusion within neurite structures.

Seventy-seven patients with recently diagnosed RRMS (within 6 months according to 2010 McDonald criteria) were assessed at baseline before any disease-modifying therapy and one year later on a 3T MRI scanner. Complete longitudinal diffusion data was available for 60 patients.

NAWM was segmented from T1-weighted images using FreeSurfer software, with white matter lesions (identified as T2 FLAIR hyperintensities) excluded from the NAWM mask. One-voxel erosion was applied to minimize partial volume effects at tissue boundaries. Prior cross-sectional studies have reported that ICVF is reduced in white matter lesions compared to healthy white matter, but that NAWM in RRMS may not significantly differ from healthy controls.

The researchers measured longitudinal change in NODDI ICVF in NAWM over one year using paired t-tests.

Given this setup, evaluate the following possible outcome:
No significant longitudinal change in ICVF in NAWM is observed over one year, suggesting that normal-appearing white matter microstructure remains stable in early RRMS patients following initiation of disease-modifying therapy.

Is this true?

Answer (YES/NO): NO